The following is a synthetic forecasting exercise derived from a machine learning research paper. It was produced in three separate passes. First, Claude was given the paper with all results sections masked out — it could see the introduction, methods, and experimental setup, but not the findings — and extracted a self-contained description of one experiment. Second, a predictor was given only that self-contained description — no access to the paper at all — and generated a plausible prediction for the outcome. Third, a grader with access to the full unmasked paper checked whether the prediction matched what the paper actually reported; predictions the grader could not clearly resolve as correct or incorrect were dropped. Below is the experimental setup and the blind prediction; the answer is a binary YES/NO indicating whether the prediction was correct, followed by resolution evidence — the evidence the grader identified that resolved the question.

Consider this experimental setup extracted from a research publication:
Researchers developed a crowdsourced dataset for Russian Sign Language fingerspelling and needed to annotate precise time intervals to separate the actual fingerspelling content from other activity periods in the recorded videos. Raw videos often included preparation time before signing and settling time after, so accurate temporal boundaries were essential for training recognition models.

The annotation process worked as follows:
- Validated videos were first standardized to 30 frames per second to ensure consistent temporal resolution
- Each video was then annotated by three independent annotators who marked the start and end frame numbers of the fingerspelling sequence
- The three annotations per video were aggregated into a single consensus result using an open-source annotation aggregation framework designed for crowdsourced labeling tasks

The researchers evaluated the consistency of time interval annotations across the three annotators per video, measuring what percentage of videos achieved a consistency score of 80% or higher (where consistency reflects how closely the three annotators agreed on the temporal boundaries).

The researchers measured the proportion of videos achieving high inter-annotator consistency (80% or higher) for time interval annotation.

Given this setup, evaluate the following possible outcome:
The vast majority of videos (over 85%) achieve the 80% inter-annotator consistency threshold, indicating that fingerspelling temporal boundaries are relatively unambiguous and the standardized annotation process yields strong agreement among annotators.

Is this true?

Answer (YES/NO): YES